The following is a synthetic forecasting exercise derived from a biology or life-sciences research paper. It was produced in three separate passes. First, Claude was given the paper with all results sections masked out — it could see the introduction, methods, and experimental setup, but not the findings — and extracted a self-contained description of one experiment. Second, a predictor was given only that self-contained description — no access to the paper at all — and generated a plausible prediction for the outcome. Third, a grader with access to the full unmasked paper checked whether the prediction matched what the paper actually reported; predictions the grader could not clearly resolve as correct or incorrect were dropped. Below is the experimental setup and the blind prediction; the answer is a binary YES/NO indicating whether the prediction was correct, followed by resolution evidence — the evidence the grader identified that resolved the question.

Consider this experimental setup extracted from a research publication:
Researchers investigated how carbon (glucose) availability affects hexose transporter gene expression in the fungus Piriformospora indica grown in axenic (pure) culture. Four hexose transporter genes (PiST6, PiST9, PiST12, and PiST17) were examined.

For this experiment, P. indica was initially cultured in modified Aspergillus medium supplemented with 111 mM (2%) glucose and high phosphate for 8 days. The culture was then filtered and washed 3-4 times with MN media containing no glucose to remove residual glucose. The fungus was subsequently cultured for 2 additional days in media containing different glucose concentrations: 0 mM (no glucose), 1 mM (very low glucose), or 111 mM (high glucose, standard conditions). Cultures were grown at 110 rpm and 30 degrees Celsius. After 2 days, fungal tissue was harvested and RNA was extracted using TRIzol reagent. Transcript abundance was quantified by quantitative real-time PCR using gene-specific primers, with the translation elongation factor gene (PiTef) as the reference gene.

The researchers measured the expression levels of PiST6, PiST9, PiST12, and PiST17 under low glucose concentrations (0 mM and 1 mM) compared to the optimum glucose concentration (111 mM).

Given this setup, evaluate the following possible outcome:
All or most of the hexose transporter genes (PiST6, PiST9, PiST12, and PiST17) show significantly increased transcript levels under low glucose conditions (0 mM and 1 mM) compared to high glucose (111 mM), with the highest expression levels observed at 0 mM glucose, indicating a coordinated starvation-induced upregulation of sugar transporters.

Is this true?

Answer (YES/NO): YES